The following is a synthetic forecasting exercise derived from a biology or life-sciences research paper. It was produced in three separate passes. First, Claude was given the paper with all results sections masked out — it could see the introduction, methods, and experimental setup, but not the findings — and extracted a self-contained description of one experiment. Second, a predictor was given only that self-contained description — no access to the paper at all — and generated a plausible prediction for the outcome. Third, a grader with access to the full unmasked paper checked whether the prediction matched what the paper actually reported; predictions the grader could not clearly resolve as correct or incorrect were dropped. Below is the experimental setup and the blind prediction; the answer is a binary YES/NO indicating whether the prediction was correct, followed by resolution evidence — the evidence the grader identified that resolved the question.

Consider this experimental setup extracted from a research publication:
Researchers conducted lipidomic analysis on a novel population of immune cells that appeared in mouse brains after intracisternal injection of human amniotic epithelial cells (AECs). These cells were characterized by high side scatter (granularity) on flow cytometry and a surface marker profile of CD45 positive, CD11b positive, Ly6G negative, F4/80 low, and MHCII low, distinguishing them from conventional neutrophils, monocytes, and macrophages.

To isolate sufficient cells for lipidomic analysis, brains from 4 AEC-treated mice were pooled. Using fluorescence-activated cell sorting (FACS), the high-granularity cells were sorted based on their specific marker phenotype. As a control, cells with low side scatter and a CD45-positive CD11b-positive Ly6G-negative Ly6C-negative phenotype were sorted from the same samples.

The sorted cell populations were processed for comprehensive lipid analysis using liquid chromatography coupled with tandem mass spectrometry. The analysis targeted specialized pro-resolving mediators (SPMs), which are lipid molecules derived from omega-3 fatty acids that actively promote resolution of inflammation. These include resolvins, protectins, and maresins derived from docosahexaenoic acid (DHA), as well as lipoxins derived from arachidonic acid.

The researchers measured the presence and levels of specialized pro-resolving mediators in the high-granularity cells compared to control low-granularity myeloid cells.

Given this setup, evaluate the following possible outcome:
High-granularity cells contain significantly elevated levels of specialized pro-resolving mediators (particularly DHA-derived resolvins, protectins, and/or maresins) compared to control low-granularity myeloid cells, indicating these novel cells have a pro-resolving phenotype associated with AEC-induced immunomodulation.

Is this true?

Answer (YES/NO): YES